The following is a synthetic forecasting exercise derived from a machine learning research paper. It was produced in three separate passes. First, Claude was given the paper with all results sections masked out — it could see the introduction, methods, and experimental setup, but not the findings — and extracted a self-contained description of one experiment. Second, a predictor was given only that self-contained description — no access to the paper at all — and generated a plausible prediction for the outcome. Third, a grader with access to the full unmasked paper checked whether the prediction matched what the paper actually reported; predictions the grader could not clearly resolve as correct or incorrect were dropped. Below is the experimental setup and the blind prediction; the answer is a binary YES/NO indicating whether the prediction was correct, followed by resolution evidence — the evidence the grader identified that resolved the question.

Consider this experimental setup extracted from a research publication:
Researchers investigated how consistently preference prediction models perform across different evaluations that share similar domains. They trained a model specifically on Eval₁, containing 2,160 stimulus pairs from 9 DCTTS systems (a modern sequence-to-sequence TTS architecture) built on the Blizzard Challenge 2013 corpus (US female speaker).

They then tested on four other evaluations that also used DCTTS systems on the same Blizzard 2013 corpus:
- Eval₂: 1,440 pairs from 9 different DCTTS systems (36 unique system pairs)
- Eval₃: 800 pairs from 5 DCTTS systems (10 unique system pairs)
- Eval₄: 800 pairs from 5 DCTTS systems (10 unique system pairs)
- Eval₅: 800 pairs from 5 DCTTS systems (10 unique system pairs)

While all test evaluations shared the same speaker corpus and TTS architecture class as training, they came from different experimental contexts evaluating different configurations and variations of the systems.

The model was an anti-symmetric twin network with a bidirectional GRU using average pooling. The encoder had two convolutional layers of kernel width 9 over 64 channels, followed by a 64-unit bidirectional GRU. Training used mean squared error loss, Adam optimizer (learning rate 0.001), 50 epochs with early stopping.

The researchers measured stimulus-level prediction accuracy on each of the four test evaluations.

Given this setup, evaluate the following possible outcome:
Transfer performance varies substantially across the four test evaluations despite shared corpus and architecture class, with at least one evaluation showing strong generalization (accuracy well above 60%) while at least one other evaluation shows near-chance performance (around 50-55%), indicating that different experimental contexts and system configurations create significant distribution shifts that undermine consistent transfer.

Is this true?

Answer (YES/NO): NO